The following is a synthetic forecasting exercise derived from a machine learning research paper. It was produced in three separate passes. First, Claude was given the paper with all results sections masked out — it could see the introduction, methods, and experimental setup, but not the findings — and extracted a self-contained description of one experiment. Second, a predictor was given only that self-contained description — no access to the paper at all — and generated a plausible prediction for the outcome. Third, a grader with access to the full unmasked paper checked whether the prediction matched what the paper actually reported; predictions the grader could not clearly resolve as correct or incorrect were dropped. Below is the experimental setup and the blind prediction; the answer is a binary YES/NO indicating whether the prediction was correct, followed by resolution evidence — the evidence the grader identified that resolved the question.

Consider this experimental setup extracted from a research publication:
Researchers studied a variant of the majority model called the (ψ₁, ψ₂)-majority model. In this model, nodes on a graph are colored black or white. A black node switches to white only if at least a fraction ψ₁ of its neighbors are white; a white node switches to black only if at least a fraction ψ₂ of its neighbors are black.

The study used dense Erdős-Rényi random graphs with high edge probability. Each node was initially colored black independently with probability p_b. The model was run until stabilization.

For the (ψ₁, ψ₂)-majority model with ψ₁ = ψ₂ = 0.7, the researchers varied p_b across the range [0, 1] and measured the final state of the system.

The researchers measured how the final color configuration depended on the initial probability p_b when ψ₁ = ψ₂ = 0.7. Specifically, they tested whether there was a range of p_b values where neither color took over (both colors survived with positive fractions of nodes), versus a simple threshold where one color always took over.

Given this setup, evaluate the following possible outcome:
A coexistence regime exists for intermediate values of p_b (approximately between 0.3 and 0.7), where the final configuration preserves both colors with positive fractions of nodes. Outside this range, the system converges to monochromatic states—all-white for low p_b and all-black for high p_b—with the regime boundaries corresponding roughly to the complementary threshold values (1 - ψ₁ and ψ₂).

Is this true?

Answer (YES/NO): YES